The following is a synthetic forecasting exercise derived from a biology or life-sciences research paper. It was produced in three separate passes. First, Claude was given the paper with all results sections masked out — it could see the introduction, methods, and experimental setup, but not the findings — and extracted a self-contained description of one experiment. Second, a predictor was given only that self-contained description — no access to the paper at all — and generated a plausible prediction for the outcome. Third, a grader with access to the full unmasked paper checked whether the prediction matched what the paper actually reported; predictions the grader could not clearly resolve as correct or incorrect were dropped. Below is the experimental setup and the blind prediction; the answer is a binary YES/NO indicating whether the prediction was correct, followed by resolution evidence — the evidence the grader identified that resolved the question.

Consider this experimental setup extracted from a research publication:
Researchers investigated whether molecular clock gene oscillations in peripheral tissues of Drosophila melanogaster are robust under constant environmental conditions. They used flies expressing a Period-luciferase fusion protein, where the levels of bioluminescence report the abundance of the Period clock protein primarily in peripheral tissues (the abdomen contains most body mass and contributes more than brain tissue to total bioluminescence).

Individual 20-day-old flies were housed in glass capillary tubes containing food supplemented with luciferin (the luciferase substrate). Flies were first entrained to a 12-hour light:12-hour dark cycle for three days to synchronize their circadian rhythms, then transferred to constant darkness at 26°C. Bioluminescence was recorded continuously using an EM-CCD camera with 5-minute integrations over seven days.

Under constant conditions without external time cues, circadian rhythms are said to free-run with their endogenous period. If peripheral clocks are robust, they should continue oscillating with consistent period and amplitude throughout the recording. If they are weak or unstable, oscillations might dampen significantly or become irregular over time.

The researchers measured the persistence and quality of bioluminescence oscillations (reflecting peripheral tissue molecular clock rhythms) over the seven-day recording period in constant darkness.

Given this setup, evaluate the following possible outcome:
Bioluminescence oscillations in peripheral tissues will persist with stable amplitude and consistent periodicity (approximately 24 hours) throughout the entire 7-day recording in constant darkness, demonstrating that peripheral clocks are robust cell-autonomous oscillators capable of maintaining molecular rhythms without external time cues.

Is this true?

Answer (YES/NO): NO